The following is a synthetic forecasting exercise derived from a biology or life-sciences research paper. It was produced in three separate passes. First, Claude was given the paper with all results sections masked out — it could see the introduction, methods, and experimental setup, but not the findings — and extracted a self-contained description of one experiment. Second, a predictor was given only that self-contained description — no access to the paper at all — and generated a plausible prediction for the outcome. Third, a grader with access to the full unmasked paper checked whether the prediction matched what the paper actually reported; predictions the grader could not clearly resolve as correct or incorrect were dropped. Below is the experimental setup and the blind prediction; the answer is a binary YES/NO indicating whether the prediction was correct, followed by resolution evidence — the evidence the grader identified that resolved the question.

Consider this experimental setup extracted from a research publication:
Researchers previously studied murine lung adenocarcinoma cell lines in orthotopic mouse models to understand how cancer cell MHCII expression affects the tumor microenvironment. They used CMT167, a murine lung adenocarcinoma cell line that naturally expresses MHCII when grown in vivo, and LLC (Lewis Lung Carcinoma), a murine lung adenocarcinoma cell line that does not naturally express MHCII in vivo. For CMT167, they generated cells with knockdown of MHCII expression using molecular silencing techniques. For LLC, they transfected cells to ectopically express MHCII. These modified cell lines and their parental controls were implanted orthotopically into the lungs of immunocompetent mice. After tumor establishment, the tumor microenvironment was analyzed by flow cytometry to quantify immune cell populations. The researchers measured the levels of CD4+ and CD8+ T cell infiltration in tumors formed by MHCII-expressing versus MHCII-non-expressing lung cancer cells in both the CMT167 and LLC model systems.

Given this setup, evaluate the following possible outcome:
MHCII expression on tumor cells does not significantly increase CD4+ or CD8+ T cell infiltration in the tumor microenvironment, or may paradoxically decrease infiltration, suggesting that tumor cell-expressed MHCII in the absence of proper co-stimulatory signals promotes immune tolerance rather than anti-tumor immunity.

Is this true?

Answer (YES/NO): NO